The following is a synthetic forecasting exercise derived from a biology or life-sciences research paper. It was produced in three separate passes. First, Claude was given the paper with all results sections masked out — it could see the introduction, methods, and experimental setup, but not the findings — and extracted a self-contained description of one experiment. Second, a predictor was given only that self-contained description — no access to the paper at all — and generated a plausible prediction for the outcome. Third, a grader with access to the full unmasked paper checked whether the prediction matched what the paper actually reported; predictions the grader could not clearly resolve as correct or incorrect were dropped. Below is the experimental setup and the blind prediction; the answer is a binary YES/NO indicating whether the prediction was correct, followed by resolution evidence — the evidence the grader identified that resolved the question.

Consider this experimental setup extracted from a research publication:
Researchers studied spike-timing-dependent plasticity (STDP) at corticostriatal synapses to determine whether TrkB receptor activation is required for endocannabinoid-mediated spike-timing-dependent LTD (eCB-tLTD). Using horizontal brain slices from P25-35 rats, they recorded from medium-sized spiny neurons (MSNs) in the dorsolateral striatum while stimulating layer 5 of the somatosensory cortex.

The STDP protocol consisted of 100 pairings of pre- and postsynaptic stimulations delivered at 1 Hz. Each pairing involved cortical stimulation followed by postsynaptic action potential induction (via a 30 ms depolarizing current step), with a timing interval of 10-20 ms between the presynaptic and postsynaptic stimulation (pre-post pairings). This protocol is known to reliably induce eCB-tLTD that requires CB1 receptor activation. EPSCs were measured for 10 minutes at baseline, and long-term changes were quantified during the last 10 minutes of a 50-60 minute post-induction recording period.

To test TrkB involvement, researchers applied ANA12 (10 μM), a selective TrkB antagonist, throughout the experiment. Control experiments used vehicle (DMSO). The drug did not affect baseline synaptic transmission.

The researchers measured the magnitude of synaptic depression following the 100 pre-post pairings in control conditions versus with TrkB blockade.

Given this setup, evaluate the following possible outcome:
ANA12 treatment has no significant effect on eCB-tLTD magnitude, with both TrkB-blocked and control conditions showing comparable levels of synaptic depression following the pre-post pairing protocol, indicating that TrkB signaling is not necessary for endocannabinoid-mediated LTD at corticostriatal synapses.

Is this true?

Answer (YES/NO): NO